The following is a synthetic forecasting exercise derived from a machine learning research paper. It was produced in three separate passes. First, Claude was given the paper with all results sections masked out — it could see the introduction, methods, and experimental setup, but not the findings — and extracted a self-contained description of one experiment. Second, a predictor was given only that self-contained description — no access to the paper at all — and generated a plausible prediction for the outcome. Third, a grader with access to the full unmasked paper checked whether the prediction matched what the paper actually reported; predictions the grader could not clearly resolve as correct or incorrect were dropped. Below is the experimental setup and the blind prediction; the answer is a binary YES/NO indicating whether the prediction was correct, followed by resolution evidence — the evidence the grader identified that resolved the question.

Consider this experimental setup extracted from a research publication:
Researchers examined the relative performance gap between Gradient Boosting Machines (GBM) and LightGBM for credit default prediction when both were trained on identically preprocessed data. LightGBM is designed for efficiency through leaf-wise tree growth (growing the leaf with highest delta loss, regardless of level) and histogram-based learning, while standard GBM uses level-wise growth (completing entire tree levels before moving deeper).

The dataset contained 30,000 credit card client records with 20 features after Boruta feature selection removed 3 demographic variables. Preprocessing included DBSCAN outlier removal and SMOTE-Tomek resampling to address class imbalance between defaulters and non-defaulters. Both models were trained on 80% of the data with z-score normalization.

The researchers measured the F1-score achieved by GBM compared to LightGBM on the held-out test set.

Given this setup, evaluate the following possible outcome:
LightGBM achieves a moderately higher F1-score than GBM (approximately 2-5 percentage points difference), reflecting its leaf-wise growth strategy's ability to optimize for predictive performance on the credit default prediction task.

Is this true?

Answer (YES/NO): NO